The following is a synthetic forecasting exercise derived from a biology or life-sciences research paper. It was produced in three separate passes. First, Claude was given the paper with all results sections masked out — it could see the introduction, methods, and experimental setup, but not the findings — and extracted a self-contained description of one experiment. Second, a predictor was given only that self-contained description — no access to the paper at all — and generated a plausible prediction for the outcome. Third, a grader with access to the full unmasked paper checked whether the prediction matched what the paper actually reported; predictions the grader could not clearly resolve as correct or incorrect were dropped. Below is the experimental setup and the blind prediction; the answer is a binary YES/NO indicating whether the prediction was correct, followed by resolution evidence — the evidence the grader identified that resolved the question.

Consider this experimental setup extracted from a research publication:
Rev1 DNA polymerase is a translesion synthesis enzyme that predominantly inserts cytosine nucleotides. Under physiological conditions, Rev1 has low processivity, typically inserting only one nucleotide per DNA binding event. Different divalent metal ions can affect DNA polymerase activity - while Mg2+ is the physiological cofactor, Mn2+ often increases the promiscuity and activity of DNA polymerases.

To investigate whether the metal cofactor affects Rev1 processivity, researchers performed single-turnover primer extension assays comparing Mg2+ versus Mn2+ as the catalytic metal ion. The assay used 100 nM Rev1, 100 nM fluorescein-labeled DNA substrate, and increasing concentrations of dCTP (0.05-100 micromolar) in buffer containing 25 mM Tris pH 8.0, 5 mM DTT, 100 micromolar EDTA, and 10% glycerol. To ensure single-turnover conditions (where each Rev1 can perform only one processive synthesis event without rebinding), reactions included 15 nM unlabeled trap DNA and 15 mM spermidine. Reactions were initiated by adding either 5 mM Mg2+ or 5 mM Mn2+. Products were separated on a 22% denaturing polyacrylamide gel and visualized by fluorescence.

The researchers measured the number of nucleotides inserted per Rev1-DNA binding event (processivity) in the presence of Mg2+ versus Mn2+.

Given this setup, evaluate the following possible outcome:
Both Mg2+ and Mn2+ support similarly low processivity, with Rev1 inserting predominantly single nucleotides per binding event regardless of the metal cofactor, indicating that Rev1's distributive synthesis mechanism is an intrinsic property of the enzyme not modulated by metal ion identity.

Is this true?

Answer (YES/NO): NO